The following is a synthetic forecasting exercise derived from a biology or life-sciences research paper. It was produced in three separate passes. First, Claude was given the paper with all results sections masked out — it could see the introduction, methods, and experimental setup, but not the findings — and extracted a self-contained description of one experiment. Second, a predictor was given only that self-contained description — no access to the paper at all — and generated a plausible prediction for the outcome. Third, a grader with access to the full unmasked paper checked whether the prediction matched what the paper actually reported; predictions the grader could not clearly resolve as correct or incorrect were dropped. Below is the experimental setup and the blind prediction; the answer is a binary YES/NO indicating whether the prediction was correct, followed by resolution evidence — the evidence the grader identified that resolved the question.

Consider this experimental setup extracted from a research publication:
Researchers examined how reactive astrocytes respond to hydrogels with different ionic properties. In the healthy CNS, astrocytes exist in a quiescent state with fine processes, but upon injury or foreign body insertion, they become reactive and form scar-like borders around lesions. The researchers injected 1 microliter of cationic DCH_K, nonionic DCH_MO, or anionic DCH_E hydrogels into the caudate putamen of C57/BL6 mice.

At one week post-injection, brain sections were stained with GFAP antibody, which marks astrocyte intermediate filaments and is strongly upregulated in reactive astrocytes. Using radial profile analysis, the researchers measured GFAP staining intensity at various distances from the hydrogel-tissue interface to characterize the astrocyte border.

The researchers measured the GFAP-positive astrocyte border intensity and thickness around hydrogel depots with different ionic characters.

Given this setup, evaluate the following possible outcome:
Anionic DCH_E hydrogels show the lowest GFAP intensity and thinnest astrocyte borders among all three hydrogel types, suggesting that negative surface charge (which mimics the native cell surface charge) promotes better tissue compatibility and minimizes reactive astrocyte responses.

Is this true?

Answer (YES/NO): NO